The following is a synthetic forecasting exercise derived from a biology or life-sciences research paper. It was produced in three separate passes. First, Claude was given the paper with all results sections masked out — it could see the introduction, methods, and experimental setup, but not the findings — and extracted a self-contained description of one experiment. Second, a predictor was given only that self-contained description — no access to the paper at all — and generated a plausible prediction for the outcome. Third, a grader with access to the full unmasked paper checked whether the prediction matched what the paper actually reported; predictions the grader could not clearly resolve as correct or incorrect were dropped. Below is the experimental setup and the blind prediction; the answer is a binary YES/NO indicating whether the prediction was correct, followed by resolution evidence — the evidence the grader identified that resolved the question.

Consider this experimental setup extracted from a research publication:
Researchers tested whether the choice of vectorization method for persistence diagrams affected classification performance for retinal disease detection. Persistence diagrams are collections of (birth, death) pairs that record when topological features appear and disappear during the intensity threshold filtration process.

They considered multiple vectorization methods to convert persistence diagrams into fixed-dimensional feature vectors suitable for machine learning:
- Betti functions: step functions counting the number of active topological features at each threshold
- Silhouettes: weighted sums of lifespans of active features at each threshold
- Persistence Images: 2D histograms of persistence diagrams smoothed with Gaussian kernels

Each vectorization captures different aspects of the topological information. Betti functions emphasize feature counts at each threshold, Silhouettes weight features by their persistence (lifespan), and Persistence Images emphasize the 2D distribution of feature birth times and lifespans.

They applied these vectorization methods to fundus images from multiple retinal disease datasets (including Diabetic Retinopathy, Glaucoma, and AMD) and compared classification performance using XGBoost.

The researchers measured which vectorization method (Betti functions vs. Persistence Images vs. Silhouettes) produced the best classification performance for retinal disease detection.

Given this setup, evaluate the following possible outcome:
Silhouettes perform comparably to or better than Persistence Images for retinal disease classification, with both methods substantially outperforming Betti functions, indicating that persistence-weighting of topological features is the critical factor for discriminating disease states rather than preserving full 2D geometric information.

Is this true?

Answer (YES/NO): NO